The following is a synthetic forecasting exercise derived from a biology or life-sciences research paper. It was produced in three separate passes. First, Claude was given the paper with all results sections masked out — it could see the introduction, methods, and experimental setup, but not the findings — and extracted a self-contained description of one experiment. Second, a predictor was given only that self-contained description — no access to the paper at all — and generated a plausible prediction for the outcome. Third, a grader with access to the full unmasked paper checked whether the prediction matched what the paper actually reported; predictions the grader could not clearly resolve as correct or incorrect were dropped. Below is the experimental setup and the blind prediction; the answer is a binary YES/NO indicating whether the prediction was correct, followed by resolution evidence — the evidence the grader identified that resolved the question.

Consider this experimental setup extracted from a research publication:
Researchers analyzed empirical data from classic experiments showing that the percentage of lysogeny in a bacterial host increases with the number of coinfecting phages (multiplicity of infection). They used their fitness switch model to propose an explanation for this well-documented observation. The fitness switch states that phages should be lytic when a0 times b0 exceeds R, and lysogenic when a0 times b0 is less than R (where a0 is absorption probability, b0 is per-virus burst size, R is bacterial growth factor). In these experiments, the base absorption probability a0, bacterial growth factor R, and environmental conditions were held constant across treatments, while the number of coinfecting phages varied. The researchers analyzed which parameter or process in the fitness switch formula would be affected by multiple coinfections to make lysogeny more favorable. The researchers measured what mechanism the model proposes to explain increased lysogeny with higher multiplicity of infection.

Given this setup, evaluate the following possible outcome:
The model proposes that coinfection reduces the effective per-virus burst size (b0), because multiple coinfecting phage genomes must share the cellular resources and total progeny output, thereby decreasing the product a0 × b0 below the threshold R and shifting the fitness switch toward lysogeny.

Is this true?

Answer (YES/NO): YES